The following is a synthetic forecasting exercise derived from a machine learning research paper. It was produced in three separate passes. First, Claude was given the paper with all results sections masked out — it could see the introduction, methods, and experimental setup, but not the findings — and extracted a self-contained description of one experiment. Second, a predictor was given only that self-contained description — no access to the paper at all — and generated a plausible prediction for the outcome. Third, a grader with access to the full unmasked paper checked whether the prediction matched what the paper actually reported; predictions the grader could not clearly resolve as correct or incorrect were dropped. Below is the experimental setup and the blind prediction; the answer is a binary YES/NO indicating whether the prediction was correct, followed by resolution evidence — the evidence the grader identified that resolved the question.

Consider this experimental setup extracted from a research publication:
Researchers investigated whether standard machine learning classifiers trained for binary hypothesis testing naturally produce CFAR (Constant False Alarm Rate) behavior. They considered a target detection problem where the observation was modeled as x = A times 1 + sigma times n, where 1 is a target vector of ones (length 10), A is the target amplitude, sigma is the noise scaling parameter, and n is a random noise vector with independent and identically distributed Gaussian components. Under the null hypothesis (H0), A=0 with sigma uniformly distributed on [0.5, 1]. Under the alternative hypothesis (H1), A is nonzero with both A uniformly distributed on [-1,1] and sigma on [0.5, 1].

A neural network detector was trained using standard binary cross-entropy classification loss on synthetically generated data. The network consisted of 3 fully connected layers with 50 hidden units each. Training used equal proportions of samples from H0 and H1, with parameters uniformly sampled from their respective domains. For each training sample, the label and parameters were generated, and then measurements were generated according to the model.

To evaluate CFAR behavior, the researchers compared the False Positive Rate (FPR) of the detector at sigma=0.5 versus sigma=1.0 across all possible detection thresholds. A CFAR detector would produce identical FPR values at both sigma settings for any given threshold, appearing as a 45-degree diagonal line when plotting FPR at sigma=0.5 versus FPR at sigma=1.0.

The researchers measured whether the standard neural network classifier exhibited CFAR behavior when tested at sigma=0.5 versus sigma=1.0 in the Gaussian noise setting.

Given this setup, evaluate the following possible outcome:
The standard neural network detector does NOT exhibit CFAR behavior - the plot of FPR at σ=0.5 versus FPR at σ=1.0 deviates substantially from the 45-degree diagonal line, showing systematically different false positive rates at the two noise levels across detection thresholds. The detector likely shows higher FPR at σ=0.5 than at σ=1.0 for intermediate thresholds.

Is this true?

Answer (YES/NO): YES